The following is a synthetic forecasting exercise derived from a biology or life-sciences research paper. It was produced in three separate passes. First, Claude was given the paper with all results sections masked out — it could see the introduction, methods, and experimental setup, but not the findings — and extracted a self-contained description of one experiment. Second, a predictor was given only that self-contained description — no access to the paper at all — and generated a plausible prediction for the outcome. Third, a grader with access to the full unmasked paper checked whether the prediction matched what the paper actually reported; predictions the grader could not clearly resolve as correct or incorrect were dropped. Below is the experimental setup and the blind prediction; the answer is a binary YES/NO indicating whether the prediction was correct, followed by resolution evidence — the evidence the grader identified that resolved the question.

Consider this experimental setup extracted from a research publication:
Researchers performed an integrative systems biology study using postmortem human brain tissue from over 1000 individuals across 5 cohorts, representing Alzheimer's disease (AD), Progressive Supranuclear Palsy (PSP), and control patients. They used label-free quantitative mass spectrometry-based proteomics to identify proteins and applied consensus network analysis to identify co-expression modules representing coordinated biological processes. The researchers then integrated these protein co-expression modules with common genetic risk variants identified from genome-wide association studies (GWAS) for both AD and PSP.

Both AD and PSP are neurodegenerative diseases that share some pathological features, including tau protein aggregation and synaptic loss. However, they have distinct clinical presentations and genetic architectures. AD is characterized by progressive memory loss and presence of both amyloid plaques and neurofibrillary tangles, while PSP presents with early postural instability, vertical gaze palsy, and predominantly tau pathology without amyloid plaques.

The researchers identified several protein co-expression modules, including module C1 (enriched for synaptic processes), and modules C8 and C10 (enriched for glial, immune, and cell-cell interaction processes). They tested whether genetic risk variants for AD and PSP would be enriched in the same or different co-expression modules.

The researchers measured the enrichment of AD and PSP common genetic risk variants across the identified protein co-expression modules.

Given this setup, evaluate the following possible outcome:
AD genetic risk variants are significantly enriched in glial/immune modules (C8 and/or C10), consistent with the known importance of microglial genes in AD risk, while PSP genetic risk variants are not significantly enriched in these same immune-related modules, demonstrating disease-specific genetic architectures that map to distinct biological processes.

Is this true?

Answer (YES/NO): YES